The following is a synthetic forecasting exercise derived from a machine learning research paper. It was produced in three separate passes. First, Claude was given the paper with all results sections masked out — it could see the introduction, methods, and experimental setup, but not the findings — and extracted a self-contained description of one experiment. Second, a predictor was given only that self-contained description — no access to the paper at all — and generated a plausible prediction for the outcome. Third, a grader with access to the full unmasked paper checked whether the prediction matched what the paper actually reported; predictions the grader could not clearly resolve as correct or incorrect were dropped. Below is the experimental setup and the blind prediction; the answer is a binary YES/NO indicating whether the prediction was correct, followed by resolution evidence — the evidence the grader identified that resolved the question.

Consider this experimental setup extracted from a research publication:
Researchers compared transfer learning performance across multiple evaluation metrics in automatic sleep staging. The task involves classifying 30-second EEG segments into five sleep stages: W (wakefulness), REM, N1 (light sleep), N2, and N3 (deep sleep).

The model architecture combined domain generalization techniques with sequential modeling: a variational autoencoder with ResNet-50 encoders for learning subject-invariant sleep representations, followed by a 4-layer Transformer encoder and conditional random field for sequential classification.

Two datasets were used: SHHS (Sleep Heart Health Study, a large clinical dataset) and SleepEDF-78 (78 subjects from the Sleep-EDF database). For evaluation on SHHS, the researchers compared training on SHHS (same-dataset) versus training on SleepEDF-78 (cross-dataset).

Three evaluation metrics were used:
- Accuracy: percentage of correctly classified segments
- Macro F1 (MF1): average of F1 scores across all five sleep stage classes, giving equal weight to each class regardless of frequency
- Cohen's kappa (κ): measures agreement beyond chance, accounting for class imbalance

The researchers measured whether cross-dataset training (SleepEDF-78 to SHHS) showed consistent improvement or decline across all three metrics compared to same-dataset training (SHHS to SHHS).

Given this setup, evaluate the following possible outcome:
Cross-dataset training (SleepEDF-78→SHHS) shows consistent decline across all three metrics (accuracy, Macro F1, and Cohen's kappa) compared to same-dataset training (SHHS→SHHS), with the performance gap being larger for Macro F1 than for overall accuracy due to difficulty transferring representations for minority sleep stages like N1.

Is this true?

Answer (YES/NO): NO